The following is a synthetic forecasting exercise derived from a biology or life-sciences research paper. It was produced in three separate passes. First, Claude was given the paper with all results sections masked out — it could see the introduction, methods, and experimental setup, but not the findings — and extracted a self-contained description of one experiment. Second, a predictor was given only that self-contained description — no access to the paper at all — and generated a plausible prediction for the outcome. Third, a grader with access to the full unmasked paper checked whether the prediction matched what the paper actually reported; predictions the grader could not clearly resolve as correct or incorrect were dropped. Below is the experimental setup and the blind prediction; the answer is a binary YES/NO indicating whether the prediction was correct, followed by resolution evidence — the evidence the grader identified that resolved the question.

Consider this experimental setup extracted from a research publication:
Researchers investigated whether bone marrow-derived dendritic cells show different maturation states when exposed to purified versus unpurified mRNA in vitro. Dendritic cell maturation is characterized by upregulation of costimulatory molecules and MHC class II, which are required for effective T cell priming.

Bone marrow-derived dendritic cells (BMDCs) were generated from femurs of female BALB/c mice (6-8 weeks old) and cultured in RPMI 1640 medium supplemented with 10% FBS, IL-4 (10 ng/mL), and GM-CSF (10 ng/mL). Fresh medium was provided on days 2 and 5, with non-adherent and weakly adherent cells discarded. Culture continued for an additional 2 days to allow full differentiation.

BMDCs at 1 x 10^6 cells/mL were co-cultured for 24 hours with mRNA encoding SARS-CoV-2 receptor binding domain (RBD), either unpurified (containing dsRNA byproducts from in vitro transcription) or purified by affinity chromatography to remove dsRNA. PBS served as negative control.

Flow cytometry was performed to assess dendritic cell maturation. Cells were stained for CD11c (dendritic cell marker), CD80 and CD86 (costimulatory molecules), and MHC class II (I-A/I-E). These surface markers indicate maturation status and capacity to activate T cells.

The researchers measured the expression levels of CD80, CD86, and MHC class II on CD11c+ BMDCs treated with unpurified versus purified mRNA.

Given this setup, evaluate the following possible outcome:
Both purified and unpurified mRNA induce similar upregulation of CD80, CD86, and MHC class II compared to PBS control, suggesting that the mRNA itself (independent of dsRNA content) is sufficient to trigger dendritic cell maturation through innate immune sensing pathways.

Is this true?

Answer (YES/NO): NO